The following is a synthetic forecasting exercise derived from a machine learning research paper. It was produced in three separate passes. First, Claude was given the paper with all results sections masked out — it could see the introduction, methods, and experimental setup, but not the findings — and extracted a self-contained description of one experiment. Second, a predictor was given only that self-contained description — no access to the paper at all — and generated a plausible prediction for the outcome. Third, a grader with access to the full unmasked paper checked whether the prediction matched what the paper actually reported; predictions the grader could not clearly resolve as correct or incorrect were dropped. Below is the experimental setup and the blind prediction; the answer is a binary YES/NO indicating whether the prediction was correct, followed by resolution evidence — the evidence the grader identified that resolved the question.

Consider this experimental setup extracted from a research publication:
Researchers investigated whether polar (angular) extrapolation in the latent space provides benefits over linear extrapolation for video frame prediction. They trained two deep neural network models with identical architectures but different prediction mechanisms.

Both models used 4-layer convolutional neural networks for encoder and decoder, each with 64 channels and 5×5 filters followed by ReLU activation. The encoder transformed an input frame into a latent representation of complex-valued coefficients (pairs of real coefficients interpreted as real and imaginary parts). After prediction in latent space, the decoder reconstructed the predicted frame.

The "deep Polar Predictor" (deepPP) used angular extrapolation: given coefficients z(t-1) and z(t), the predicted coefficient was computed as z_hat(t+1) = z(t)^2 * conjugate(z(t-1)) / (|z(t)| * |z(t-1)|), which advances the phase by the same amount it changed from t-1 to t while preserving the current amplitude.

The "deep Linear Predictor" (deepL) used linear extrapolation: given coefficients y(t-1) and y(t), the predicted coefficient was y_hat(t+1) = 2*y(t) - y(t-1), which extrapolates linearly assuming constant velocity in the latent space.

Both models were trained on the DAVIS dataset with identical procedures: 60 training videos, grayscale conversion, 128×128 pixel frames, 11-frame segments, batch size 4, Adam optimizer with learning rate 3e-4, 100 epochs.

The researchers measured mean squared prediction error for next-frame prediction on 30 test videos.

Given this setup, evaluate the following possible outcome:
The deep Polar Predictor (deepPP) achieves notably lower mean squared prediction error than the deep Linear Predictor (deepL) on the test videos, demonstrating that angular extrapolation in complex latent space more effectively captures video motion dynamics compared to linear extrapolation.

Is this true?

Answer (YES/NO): YES